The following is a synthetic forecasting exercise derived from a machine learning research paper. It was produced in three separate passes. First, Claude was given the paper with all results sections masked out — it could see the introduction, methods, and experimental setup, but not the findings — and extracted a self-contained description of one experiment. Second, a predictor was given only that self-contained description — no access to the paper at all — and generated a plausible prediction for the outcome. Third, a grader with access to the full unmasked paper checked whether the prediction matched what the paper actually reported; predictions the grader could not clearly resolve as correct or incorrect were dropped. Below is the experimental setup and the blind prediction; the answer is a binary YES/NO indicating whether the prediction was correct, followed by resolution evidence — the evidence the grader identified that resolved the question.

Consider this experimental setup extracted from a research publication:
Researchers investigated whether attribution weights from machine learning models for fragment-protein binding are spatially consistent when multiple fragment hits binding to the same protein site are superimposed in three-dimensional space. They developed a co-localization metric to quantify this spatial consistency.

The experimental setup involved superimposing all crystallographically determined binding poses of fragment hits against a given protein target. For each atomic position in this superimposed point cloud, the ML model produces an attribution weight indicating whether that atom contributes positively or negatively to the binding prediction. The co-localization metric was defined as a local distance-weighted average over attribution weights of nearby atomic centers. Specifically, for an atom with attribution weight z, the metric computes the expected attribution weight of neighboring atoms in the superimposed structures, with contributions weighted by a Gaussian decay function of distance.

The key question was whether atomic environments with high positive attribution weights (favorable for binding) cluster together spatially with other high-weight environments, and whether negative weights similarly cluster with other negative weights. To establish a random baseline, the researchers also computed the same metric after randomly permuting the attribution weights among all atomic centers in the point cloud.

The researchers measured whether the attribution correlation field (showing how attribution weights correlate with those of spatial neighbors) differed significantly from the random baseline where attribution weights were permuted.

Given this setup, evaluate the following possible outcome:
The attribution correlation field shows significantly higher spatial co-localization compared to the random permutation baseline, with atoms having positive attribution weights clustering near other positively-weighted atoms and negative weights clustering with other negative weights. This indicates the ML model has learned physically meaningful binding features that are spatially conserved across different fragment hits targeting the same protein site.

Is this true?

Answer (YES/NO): YES